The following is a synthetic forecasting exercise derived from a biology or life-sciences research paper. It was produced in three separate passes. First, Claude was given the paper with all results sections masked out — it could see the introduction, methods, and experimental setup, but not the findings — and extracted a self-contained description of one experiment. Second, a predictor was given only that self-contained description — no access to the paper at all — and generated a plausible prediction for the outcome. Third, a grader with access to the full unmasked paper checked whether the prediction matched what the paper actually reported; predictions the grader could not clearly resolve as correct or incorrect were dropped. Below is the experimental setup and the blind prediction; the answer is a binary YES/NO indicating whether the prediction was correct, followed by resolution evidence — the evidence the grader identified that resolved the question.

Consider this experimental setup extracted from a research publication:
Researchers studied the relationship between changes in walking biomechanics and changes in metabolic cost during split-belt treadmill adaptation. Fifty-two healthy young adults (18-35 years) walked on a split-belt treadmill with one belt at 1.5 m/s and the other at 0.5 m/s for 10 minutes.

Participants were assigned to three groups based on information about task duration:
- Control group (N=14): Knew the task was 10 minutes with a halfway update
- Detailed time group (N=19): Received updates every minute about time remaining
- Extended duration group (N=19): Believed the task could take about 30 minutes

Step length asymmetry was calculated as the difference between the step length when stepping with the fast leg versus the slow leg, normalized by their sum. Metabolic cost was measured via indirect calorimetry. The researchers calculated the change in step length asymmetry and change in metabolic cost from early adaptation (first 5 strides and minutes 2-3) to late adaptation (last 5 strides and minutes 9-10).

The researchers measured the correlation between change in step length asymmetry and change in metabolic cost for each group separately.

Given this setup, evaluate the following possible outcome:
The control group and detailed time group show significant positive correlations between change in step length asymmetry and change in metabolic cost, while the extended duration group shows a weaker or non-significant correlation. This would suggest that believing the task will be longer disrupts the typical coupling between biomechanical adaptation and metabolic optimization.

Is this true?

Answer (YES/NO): NO